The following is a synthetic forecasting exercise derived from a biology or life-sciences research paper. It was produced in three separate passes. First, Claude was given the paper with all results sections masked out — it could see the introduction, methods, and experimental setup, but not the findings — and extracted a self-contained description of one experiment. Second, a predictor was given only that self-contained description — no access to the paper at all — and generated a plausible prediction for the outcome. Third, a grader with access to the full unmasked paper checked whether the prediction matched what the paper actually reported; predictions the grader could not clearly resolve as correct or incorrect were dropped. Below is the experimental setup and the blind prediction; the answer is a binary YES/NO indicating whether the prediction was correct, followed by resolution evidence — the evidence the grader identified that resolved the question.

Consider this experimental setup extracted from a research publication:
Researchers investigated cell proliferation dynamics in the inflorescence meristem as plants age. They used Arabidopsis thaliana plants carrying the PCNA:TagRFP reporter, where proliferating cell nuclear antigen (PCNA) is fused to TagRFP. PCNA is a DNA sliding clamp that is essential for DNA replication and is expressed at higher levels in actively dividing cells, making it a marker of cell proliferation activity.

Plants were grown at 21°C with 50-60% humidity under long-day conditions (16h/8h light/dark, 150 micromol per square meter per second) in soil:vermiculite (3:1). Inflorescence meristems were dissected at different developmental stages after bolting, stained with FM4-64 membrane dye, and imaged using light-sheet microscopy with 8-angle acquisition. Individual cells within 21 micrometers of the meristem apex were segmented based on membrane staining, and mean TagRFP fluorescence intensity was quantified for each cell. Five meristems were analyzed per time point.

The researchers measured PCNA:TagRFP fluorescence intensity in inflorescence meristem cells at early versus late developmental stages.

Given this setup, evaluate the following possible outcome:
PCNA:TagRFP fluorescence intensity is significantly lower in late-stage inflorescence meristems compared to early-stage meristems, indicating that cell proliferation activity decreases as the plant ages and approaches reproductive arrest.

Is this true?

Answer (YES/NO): YES